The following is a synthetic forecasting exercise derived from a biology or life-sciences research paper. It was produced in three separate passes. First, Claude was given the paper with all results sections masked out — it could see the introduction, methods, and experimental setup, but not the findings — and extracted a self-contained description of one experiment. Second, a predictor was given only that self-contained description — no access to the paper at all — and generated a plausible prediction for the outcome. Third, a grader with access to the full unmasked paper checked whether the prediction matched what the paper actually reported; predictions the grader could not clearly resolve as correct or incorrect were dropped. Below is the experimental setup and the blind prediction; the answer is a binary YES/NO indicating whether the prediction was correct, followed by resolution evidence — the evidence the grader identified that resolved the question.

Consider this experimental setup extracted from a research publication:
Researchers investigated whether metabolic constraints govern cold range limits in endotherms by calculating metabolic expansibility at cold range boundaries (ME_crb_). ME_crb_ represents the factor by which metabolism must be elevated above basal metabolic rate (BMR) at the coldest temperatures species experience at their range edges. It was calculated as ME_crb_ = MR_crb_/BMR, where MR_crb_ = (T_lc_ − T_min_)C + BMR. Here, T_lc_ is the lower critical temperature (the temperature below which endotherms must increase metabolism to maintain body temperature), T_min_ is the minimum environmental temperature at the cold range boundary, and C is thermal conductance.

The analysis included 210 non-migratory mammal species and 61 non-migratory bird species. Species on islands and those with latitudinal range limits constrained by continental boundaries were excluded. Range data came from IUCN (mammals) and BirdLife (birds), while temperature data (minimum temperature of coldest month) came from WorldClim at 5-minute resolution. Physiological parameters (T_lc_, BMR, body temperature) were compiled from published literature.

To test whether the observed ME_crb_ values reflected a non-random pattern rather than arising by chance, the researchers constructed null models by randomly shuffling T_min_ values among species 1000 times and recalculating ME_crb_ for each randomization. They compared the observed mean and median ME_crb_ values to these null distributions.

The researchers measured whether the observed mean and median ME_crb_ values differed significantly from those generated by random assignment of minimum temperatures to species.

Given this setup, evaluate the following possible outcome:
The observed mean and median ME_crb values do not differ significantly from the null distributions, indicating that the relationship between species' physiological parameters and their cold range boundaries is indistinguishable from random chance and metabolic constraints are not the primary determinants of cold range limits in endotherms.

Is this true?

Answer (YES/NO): NO